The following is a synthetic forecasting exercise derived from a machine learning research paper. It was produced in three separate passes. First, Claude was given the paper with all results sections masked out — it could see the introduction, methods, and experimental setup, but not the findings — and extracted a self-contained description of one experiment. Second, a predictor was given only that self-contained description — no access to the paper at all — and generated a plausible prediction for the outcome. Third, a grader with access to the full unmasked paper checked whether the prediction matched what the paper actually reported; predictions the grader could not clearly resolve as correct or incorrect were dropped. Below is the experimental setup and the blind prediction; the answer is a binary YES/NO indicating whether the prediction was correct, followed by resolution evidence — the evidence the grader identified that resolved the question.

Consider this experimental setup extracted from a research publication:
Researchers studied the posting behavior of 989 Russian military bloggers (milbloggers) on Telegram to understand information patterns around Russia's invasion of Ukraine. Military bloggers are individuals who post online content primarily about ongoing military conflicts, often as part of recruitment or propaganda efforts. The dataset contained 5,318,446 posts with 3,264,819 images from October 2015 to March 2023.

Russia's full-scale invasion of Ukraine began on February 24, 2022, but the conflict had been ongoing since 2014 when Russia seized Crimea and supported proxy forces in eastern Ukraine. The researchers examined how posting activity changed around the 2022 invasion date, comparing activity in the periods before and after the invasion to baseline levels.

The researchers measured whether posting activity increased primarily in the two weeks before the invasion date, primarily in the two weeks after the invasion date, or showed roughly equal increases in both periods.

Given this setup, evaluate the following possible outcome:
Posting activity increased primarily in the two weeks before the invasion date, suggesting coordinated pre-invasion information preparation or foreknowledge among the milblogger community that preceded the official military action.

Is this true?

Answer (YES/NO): YES